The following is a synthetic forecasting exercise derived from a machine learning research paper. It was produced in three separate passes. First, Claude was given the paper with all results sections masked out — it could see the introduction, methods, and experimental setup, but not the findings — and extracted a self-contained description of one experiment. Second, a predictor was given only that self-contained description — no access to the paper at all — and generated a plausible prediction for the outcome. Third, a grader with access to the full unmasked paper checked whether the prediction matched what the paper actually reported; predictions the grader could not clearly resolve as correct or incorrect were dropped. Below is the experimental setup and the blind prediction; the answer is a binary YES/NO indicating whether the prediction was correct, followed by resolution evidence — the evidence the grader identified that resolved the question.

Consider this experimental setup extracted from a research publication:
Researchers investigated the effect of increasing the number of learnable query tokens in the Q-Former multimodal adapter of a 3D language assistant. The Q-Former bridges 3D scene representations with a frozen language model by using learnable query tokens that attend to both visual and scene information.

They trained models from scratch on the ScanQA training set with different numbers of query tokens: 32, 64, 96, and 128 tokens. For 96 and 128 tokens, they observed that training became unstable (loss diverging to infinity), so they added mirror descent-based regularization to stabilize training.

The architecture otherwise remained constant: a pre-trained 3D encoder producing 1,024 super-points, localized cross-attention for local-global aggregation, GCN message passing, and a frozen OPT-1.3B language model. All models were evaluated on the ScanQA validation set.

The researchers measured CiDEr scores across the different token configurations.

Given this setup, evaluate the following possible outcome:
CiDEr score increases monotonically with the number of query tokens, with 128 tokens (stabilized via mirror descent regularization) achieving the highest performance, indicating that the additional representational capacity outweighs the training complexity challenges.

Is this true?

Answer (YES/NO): NO